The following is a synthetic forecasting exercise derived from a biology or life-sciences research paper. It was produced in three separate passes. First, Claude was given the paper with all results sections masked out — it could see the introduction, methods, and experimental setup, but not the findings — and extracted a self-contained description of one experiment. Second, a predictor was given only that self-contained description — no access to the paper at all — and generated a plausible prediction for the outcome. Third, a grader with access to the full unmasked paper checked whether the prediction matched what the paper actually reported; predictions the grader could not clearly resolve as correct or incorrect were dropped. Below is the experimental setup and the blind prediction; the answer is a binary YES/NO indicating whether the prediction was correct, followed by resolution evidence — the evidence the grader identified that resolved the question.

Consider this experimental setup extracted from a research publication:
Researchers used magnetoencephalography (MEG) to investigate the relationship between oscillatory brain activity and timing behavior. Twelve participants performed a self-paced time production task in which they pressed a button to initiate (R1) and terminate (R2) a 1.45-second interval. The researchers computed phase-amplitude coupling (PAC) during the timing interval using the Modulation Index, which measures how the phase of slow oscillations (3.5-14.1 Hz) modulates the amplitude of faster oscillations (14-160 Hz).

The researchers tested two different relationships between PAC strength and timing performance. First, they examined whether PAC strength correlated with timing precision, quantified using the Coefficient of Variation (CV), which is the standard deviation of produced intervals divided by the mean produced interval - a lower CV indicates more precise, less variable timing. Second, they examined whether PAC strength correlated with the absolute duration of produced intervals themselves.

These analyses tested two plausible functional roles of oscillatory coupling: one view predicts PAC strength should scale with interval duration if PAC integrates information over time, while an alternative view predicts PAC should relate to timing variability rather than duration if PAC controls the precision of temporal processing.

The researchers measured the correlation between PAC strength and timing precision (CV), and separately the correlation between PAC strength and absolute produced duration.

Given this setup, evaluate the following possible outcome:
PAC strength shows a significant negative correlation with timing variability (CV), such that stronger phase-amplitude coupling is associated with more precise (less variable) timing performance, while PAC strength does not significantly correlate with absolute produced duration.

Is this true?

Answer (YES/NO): YES